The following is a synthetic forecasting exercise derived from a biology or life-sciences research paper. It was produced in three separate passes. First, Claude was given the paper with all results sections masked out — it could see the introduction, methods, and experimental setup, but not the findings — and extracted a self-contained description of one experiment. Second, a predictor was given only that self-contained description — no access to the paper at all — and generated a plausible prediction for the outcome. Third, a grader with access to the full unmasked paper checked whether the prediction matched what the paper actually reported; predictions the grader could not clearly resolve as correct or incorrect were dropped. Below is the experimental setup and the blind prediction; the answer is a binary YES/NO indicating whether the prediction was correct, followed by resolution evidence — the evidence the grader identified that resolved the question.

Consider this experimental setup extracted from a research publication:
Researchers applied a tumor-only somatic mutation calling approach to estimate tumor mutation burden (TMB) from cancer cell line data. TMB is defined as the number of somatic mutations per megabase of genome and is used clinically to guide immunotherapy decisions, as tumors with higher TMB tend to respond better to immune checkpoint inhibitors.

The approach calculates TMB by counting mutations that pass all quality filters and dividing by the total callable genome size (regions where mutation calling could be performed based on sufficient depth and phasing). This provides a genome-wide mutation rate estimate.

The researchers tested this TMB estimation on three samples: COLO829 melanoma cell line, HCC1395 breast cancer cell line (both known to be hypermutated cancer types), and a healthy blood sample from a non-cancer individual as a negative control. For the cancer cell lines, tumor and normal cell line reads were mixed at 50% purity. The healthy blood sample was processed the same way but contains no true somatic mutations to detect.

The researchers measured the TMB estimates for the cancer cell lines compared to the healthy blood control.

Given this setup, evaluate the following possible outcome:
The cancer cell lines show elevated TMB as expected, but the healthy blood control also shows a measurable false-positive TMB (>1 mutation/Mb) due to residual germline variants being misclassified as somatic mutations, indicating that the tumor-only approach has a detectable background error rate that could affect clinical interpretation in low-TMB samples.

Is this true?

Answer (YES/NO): NO